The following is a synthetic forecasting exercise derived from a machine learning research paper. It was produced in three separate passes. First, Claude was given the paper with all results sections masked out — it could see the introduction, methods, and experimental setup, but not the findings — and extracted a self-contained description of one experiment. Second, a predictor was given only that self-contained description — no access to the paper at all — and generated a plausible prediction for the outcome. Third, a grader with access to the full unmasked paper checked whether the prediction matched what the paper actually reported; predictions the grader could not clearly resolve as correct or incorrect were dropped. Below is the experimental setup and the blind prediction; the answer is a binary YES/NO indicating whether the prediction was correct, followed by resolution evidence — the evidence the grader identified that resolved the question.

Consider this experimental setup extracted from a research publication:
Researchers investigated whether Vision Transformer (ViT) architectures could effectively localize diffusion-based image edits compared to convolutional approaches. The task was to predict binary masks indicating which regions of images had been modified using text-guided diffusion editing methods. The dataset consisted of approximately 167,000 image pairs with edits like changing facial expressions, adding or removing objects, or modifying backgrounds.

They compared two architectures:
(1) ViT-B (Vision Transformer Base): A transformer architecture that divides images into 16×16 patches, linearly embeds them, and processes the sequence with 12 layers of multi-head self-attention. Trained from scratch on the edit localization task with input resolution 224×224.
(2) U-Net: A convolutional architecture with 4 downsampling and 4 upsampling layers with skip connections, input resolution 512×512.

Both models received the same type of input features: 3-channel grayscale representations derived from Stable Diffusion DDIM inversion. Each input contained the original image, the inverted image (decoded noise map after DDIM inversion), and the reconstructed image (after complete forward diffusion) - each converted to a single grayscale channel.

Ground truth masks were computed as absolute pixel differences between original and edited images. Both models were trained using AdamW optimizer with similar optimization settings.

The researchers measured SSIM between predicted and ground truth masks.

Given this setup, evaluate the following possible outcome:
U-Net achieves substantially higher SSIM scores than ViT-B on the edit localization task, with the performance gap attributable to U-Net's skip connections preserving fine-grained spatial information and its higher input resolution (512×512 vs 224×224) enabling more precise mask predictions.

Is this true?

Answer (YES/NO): NO